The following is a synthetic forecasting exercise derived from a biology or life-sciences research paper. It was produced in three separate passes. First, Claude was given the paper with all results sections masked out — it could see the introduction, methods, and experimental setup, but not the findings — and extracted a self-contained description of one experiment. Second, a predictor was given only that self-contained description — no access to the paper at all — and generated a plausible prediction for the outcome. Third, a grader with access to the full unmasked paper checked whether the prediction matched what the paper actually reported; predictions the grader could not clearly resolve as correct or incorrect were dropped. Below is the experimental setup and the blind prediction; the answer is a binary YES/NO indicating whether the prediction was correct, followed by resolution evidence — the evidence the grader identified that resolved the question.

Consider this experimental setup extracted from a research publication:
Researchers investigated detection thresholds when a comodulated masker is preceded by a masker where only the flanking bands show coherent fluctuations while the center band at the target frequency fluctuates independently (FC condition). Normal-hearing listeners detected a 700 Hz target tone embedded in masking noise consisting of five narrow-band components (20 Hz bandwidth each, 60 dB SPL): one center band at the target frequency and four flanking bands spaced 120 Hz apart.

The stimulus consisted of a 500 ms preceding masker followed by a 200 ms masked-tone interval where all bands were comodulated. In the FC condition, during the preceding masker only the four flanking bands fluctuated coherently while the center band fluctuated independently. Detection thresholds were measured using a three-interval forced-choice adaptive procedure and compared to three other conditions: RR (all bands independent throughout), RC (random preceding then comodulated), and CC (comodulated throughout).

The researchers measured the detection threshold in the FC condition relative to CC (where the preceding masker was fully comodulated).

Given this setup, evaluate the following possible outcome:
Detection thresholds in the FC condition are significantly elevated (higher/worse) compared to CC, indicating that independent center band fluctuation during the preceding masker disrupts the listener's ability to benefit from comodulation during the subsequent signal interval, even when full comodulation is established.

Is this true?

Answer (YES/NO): YES